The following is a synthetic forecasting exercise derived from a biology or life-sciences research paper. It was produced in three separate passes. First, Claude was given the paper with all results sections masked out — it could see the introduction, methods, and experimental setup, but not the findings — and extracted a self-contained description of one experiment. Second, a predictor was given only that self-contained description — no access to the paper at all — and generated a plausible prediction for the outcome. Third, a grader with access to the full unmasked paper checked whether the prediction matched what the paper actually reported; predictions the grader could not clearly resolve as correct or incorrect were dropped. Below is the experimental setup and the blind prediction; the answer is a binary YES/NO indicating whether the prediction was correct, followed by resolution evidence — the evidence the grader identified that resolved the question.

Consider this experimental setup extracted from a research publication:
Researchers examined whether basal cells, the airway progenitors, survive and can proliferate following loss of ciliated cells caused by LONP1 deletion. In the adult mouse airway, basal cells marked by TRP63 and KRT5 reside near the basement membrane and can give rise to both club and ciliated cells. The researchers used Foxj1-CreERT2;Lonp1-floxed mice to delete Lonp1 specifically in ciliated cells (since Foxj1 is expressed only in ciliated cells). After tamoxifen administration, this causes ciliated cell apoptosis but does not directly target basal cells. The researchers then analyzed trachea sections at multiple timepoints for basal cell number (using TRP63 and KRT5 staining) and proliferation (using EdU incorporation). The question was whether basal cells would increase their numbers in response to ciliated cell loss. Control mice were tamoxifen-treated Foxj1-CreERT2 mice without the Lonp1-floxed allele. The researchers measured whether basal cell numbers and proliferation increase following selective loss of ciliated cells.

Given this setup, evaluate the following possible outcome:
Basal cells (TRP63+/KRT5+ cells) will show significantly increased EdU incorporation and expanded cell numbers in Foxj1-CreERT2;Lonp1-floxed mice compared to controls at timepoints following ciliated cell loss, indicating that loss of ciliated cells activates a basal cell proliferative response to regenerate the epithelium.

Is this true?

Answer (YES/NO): NO